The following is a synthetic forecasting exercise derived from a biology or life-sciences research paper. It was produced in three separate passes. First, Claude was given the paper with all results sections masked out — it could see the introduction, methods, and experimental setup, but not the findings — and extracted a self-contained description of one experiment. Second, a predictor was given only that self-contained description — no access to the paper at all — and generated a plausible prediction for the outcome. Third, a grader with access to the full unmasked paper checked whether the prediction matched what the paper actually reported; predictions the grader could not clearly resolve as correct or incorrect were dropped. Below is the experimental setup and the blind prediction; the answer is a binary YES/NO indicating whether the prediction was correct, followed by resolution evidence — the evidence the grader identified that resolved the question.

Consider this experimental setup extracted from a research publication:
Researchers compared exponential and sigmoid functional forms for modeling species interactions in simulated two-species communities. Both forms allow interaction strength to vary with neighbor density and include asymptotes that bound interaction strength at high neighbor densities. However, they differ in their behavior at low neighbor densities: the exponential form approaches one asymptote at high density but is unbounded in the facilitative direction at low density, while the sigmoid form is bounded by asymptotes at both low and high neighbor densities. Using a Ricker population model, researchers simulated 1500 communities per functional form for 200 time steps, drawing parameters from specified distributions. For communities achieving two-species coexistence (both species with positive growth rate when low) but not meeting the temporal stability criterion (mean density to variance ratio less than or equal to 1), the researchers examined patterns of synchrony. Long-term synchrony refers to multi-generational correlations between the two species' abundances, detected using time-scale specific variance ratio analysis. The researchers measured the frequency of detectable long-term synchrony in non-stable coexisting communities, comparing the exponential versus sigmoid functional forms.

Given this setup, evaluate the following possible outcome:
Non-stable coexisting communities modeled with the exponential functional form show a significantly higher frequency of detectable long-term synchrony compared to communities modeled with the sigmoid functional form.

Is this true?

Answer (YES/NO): NO